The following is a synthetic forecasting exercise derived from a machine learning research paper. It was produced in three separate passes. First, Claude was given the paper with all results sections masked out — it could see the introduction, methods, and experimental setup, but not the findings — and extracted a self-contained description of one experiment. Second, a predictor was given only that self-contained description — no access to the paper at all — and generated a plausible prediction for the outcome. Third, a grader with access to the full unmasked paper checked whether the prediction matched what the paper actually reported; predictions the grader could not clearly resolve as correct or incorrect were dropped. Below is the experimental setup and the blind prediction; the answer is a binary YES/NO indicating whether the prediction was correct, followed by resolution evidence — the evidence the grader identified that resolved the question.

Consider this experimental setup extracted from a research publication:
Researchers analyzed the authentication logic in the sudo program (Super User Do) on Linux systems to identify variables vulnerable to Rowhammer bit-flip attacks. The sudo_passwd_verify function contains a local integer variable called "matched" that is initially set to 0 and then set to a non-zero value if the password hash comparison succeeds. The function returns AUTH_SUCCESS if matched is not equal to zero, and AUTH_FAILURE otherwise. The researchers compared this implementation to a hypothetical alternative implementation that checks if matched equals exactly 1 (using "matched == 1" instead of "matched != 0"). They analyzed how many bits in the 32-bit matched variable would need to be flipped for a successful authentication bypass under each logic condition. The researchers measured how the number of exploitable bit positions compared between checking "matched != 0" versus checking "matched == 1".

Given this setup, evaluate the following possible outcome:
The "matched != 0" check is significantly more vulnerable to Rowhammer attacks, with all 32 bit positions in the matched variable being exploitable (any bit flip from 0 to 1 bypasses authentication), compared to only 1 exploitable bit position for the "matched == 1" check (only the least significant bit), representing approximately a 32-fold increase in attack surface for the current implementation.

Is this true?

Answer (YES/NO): YES